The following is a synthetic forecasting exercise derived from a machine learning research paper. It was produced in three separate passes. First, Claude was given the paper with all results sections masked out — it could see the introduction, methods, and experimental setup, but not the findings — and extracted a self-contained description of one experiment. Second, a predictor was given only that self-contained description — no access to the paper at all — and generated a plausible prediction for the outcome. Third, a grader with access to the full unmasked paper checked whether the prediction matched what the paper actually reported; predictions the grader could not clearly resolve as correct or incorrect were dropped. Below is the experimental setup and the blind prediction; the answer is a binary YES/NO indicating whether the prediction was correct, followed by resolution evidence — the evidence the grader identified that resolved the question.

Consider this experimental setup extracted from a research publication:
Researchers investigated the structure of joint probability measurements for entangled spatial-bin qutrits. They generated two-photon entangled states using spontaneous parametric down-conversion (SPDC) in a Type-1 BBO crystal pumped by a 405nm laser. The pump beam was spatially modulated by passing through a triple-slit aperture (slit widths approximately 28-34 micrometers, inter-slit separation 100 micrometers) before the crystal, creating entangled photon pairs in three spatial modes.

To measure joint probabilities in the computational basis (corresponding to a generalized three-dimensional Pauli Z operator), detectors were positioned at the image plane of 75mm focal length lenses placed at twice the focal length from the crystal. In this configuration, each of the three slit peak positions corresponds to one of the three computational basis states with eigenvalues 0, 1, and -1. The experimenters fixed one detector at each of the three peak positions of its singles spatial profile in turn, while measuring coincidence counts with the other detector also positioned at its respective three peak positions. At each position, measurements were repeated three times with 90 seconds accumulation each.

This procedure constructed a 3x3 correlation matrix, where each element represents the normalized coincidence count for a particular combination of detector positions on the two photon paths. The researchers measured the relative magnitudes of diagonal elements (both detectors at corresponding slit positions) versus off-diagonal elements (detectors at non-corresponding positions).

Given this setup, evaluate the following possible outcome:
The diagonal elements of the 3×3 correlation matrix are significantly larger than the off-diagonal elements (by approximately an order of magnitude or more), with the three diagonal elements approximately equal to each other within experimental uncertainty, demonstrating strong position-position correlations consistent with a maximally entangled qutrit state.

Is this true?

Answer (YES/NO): NO